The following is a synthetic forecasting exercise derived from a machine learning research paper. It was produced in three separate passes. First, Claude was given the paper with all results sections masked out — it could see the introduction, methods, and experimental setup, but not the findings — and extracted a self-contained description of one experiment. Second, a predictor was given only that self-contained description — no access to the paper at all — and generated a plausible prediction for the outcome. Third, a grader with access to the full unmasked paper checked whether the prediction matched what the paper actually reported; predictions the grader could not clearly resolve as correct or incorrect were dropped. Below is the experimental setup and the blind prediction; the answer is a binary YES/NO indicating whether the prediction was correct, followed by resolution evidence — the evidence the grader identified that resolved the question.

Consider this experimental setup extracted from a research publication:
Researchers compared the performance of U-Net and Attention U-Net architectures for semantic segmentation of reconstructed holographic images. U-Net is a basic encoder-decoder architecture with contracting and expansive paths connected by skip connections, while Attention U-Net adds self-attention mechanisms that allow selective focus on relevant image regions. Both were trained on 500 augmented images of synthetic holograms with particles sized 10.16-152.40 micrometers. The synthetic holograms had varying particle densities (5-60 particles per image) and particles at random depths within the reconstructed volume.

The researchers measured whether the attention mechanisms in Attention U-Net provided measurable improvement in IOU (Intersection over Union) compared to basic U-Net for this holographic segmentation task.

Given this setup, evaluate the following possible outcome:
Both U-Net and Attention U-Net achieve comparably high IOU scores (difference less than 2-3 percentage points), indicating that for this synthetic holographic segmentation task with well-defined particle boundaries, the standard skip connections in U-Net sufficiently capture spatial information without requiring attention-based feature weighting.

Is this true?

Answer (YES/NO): NO